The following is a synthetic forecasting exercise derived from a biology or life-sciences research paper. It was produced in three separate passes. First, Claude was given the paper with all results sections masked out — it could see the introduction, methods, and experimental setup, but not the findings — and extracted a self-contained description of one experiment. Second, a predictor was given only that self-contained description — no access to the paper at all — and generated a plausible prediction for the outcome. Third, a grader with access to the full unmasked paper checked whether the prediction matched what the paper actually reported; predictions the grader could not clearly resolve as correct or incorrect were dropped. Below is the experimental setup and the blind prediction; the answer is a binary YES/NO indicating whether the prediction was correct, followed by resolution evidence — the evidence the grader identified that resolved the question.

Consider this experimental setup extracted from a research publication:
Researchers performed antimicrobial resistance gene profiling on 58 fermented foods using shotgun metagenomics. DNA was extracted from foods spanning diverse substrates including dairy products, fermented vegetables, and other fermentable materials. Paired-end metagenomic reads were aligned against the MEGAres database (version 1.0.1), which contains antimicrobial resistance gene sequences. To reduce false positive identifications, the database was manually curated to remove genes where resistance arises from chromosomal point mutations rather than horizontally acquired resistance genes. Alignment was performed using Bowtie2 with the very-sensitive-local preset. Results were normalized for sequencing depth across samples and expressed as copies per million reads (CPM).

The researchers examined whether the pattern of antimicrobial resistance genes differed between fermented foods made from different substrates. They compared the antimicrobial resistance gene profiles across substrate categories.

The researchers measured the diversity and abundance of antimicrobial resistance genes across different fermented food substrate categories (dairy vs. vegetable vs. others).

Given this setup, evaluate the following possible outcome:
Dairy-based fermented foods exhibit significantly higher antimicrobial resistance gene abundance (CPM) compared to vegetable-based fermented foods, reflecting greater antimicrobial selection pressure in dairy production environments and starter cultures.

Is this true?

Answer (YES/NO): YES